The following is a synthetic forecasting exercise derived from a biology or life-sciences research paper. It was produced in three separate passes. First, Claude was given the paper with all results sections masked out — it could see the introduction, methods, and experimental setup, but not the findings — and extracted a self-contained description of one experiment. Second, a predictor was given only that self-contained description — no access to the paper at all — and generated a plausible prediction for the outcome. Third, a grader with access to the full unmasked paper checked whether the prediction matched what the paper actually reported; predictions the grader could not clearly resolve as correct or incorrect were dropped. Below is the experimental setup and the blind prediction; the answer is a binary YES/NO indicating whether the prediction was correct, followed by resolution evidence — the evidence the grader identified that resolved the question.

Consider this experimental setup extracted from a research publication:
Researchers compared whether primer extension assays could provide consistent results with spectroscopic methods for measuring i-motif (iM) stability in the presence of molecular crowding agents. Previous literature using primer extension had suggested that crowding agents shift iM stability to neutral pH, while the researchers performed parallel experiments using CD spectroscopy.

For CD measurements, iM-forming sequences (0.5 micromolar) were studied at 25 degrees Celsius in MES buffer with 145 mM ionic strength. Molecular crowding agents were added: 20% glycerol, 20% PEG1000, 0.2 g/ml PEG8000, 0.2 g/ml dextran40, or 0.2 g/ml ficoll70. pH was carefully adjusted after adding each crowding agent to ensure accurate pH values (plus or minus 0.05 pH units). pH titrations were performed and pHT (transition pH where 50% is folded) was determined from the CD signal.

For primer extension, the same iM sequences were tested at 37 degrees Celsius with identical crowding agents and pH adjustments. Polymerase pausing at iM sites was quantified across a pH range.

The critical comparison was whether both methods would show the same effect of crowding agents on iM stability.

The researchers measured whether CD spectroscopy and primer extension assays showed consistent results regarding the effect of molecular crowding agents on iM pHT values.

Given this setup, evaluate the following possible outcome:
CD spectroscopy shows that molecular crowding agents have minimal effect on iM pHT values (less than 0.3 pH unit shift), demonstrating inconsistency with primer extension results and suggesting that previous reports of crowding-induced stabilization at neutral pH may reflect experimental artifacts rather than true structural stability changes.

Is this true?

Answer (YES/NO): NO